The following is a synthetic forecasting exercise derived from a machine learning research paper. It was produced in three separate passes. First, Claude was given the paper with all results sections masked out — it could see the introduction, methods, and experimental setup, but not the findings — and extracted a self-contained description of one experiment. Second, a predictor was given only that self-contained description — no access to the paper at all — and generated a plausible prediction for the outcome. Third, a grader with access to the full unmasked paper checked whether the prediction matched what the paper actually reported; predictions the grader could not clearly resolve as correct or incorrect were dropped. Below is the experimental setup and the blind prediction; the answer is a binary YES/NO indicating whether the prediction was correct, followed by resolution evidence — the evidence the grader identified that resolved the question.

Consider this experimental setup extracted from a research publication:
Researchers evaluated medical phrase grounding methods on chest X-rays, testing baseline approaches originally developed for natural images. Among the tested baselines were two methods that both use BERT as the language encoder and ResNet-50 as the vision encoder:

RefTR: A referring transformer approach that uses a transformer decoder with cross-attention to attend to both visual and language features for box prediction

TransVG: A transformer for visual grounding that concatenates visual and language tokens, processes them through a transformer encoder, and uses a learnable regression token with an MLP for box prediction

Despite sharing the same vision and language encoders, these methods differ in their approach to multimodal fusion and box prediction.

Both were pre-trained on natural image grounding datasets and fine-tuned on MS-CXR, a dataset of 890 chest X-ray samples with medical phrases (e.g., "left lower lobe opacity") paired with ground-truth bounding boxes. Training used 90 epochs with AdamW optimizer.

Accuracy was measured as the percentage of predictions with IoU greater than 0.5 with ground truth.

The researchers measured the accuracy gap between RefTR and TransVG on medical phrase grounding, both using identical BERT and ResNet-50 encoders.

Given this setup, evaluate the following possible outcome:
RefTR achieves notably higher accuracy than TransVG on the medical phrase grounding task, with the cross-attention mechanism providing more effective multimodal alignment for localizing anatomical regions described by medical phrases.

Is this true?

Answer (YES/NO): NO